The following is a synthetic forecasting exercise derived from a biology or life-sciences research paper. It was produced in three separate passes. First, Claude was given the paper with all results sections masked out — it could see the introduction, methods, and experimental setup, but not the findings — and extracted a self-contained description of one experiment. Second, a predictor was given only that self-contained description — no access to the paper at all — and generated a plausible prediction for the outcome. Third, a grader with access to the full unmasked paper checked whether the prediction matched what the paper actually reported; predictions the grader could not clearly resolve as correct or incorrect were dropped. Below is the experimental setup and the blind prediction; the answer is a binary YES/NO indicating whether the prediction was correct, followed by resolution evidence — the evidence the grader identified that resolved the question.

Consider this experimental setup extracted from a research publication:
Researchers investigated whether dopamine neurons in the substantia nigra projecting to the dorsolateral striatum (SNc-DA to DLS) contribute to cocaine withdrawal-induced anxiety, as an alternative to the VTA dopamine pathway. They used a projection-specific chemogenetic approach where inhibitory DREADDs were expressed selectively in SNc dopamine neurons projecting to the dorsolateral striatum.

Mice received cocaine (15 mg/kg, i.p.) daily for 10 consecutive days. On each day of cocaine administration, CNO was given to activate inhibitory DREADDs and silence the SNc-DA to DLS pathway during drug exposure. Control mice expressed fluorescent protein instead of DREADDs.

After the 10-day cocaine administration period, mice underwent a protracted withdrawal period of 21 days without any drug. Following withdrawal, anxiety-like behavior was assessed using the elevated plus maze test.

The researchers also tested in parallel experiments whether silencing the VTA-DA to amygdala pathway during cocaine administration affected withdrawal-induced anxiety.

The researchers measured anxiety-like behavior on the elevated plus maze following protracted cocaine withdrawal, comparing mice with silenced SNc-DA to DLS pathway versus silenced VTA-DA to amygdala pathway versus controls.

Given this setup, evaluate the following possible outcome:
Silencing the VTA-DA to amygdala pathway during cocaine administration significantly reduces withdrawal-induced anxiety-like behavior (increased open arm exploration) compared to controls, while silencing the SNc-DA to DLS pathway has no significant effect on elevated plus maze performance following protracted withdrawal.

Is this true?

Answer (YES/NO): YES